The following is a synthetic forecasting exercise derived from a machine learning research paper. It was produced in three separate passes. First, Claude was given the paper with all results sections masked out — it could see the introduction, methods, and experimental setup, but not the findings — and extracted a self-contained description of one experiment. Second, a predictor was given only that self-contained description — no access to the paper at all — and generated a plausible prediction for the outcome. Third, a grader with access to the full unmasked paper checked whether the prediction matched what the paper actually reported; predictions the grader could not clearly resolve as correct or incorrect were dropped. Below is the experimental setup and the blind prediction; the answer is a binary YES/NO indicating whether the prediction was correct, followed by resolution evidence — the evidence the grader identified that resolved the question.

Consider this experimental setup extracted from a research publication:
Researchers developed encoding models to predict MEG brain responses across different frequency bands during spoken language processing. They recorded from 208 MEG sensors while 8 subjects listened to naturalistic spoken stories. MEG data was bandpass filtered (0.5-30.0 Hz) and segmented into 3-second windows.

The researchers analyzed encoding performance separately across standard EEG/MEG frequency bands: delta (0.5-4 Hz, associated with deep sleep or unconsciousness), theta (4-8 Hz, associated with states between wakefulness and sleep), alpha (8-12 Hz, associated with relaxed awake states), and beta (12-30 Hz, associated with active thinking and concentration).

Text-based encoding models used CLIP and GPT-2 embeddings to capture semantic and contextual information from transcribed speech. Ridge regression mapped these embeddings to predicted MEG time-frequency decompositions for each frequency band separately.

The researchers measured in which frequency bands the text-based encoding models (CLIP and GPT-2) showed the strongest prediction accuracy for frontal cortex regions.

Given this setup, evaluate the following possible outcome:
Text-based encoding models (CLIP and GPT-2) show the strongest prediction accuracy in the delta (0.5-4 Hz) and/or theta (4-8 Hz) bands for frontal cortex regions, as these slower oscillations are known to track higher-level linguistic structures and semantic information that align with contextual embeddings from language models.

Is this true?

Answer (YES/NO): NO